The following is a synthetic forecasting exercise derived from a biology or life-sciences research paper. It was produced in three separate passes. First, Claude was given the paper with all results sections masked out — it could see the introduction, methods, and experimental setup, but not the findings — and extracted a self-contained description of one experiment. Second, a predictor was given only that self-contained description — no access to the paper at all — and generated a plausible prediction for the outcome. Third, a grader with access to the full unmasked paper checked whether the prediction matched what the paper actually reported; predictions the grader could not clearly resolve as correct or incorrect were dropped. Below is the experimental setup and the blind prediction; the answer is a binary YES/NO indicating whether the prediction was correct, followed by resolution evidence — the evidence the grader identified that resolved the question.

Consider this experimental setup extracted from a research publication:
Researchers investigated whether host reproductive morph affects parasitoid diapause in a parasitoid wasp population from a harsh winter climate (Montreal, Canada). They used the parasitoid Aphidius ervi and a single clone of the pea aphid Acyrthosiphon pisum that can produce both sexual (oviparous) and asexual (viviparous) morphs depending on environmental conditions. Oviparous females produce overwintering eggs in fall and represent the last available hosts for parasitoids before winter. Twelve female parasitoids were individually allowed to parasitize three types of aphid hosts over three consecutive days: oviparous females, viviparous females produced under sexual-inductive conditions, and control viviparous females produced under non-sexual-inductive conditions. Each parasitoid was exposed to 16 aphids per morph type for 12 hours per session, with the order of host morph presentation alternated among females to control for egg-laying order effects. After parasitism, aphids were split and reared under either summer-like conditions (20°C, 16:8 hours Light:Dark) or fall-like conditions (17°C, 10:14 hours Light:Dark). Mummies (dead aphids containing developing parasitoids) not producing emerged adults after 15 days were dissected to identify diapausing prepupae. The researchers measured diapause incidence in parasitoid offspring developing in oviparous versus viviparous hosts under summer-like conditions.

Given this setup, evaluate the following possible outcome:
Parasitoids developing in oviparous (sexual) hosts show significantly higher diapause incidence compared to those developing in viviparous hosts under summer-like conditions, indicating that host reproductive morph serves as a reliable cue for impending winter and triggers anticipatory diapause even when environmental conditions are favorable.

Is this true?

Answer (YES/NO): YES